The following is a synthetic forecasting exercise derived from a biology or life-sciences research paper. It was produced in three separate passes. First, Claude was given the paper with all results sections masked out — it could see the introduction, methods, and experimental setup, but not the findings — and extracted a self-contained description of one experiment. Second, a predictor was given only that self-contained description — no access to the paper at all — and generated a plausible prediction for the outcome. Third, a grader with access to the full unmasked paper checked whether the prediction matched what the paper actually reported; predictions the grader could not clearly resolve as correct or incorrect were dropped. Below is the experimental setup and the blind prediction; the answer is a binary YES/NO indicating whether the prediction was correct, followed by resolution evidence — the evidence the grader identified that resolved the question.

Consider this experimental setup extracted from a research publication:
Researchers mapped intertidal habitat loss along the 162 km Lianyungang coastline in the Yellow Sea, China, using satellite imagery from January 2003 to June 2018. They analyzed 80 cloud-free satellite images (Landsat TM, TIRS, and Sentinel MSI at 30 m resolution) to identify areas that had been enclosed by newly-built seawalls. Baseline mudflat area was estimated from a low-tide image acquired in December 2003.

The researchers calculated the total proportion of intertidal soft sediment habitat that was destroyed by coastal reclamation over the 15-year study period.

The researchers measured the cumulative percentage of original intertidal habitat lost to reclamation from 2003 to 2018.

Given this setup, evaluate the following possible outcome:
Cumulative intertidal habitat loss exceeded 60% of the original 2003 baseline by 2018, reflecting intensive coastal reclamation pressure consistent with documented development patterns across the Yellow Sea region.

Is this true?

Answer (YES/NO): NO